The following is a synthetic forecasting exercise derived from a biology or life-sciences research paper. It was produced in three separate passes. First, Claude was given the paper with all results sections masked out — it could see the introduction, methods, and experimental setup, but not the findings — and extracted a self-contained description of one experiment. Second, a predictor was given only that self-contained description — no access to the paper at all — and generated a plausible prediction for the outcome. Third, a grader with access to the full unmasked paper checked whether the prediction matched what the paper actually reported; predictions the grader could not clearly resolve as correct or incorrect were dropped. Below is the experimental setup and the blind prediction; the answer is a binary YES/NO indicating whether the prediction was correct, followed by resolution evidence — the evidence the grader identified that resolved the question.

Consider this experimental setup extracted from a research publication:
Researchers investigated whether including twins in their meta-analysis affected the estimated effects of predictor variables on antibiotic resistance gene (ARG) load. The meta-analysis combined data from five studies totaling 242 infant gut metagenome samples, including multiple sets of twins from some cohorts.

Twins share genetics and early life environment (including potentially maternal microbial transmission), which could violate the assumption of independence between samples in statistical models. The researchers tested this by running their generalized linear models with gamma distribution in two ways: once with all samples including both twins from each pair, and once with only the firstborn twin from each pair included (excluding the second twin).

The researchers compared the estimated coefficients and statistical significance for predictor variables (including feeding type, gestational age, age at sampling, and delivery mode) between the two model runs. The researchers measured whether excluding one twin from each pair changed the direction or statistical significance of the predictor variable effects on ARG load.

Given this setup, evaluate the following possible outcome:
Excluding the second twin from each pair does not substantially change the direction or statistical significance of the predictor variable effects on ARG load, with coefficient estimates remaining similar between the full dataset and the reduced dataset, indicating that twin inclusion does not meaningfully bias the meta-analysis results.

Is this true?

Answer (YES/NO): YES